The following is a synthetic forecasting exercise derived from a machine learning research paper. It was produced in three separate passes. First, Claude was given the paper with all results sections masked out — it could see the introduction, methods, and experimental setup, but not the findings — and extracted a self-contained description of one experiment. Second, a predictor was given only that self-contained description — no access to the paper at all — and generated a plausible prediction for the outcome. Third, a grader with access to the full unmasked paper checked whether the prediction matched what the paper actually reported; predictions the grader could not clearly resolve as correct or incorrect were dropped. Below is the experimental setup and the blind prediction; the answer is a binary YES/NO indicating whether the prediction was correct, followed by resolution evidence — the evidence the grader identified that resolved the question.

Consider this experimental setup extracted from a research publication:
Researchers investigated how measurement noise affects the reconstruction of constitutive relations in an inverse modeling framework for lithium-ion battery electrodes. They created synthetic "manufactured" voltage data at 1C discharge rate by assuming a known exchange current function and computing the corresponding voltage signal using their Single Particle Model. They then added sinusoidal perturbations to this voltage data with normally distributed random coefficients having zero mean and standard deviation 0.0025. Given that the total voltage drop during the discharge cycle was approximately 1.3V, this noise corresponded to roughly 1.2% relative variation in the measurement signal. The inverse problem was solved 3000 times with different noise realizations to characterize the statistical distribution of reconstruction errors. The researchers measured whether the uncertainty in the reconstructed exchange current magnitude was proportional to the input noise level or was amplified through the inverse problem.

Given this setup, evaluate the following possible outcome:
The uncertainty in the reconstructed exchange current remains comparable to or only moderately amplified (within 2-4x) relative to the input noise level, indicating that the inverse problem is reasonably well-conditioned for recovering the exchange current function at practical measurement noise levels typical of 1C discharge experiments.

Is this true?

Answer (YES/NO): NO